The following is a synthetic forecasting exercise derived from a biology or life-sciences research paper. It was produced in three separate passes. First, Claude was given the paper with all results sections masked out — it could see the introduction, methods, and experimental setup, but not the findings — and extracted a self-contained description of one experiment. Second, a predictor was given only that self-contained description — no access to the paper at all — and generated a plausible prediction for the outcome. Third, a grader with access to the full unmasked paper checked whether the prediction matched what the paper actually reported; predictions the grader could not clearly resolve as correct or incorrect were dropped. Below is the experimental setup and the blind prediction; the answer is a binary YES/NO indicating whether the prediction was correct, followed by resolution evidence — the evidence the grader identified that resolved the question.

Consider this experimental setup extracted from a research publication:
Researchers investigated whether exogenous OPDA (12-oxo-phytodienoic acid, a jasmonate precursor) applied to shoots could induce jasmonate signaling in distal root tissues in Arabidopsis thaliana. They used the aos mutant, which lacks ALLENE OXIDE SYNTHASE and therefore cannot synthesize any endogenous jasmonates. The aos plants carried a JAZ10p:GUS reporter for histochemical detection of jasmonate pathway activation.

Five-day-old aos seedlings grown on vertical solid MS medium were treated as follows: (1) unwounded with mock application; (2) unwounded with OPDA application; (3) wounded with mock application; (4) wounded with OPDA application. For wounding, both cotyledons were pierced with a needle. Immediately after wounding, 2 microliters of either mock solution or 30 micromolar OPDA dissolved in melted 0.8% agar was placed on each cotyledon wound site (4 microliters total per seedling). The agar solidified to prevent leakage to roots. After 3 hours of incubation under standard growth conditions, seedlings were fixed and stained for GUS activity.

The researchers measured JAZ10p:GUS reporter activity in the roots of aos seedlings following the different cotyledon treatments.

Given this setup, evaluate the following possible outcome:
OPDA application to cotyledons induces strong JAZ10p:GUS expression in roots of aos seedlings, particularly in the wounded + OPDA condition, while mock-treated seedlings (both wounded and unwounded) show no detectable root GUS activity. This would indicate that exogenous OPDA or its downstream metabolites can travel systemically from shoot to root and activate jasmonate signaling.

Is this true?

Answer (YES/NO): NO